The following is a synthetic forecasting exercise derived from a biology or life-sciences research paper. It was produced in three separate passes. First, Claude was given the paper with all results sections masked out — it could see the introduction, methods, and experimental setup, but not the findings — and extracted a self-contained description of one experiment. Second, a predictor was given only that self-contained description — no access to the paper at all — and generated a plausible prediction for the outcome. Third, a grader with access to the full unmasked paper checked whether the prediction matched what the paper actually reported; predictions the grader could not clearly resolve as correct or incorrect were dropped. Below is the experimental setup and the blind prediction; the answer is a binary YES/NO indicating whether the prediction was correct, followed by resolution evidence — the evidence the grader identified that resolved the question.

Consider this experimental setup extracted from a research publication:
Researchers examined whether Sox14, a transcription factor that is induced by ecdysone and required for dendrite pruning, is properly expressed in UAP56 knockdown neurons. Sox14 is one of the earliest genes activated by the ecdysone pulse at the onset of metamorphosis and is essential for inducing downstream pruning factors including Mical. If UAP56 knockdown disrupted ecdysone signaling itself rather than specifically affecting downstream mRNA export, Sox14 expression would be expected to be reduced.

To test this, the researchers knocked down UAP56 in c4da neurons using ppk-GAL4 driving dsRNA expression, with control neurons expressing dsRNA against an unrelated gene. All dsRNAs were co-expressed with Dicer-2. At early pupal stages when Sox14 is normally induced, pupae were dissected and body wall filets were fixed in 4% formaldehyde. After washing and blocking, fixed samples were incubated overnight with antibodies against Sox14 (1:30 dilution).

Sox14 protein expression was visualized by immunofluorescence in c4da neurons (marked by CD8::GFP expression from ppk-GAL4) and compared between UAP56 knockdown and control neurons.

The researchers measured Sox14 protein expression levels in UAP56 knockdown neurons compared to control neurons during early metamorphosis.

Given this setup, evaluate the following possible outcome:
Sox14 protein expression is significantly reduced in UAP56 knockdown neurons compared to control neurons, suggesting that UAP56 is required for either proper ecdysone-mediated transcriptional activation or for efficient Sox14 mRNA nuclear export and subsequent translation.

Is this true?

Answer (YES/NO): NO